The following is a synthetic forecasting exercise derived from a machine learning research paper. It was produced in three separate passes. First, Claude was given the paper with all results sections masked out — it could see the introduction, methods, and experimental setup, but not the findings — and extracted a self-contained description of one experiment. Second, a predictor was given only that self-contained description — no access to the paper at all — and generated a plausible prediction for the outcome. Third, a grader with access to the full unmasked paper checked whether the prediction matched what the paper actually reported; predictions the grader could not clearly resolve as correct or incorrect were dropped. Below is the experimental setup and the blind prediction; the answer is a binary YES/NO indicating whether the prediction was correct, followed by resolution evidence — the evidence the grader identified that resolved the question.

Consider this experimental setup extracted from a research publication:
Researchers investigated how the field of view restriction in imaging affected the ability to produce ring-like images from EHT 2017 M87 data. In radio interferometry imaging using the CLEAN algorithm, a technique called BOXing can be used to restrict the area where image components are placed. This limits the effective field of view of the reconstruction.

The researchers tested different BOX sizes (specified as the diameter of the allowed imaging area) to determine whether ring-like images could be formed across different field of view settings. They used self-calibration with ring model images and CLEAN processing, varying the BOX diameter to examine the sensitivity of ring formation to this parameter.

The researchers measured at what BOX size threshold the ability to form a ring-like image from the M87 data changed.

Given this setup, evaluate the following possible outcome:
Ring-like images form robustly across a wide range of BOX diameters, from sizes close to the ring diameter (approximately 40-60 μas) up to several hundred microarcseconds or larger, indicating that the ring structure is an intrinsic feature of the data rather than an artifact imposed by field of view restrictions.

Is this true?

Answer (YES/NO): NO